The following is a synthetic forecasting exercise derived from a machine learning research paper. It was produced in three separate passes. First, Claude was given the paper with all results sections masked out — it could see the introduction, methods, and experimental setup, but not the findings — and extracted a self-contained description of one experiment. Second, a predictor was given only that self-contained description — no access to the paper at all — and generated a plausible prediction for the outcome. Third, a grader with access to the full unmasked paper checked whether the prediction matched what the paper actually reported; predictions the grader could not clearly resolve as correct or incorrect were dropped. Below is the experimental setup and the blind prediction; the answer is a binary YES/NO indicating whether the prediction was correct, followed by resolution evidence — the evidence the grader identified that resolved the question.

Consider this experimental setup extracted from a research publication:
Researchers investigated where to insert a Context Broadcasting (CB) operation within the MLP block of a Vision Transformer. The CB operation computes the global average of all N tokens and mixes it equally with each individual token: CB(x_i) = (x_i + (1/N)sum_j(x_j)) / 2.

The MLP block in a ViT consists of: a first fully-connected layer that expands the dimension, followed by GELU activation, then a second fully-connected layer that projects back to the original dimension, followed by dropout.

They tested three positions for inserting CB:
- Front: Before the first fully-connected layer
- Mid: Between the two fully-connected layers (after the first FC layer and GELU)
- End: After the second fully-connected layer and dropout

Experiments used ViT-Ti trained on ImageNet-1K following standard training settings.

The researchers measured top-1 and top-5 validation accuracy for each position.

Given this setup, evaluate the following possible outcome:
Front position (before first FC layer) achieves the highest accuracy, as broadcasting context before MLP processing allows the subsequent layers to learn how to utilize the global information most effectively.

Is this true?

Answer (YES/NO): NO